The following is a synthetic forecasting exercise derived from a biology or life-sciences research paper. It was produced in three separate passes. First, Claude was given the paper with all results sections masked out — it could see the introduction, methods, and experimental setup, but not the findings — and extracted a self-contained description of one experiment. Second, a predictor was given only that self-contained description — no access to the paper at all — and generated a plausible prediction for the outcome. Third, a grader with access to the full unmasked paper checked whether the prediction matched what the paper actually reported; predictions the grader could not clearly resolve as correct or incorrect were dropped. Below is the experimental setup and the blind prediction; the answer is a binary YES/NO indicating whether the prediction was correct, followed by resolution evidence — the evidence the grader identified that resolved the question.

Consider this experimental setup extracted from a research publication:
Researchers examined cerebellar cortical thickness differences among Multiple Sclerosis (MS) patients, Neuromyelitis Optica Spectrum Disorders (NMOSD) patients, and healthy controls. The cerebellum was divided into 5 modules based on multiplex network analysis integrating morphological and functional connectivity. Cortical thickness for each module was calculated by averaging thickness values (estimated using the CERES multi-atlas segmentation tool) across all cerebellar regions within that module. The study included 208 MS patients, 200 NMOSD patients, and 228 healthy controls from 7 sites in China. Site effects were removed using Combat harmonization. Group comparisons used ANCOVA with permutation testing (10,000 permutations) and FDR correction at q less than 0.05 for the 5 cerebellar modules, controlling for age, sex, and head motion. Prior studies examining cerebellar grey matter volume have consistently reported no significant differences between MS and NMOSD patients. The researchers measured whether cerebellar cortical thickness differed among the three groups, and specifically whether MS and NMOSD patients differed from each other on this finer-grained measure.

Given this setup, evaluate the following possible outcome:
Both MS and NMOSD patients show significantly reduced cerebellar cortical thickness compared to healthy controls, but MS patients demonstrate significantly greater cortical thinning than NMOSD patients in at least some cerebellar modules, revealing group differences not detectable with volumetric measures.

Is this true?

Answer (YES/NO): NO